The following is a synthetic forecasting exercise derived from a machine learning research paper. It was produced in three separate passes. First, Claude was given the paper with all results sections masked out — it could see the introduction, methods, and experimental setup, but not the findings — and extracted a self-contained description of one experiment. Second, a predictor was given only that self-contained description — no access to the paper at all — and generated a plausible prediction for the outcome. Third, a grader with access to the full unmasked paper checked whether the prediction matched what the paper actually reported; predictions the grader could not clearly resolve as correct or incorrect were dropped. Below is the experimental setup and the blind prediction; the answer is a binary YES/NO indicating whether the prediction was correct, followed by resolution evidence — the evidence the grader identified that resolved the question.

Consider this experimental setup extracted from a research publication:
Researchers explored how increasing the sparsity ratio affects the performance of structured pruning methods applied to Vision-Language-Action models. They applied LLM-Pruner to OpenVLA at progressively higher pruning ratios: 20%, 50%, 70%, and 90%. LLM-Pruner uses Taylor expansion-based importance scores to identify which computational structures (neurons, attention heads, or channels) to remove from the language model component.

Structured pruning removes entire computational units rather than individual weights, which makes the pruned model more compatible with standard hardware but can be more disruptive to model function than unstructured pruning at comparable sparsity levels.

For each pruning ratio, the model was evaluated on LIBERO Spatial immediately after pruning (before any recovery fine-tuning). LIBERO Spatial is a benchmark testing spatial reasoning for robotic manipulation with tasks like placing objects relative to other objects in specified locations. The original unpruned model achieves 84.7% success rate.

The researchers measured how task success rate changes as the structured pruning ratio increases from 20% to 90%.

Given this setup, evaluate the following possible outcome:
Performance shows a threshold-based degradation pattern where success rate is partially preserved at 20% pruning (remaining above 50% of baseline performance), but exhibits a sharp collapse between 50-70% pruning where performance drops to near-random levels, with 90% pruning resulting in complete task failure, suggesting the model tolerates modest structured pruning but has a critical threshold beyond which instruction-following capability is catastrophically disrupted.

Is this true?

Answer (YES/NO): NO